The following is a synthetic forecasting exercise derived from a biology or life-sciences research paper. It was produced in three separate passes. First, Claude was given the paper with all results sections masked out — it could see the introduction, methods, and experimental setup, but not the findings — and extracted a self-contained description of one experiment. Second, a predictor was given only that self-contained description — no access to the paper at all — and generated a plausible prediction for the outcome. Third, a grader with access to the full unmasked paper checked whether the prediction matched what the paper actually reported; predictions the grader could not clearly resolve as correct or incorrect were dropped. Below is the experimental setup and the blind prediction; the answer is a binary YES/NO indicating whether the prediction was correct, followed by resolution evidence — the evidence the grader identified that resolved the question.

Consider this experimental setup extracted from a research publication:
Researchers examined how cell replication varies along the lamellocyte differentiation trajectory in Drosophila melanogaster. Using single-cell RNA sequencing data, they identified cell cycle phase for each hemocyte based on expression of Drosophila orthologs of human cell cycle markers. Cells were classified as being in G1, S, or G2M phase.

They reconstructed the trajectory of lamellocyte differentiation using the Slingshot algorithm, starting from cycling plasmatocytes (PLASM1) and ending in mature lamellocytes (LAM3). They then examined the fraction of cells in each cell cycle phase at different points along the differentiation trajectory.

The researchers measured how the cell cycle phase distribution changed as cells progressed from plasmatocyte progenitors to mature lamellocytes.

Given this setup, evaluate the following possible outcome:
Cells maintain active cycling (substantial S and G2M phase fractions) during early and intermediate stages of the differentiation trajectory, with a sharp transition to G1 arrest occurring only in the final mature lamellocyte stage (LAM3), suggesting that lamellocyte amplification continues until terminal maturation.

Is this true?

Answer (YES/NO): NO